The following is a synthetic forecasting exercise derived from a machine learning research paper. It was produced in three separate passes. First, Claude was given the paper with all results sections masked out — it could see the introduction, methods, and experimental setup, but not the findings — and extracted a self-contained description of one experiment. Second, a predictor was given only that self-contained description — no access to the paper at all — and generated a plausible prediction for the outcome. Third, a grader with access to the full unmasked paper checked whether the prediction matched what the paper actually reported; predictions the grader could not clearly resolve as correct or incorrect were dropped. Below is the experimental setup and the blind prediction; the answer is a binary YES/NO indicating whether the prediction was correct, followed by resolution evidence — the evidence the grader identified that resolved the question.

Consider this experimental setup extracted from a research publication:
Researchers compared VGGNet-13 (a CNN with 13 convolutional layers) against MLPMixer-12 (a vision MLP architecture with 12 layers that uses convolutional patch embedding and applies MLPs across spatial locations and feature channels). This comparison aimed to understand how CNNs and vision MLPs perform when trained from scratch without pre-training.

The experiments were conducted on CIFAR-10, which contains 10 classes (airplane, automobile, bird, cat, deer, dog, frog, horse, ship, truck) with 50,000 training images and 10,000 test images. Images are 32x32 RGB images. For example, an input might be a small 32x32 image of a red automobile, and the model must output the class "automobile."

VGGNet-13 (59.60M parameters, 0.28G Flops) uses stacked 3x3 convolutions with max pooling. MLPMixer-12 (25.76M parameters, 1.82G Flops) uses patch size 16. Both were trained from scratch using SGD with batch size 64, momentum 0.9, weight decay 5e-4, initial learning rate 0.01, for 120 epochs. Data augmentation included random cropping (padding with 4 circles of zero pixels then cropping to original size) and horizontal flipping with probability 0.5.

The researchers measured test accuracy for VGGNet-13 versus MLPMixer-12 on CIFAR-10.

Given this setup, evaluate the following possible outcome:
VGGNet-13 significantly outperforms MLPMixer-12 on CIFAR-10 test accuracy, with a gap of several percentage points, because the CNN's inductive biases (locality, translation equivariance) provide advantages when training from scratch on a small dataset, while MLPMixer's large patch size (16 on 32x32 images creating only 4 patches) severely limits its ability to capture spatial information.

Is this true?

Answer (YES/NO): YES